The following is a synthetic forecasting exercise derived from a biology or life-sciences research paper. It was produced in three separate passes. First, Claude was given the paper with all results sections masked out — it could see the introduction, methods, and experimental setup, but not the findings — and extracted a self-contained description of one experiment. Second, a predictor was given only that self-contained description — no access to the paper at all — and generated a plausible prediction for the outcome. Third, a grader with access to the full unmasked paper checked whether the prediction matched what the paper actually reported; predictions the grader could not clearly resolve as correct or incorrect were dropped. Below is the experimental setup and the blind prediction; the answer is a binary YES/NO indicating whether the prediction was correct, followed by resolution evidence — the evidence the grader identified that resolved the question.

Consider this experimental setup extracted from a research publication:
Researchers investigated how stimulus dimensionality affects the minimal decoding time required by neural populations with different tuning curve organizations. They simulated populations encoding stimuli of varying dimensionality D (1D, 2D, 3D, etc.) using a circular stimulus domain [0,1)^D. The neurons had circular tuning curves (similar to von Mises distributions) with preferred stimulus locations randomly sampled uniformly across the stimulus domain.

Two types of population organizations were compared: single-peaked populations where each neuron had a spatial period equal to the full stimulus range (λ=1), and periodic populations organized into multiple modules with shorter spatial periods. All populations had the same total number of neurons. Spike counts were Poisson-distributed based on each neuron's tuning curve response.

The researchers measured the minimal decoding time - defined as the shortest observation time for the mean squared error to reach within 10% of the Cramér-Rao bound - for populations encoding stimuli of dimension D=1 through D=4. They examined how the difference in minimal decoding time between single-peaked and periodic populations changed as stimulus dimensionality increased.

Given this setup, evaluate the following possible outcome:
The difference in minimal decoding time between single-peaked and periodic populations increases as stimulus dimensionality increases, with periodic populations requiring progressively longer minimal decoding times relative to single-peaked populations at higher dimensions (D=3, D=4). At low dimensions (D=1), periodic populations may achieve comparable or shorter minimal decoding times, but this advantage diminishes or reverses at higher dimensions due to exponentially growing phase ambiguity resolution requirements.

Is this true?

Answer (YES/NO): NO